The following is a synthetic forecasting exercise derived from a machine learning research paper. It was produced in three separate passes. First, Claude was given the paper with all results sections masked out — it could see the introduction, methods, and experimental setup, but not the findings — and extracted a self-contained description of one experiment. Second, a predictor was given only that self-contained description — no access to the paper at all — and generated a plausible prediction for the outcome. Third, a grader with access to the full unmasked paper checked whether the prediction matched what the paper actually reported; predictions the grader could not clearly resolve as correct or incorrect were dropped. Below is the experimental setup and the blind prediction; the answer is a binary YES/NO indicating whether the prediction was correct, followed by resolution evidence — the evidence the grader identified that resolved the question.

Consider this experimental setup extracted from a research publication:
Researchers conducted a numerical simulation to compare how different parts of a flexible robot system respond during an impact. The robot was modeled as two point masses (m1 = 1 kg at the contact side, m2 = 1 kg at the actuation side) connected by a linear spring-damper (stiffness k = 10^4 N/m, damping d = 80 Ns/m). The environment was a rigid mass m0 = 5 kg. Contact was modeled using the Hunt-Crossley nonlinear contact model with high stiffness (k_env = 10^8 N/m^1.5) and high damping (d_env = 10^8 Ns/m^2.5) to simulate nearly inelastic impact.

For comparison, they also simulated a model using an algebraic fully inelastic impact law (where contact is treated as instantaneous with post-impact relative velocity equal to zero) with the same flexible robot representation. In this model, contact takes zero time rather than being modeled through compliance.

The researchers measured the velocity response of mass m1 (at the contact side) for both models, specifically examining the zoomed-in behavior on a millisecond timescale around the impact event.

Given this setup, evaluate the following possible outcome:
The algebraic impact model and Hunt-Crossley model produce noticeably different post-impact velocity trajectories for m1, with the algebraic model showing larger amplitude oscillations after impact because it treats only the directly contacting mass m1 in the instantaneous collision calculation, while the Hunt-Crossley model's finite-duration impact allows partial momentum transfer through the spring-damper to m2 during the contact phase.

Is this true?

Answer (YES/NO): NO